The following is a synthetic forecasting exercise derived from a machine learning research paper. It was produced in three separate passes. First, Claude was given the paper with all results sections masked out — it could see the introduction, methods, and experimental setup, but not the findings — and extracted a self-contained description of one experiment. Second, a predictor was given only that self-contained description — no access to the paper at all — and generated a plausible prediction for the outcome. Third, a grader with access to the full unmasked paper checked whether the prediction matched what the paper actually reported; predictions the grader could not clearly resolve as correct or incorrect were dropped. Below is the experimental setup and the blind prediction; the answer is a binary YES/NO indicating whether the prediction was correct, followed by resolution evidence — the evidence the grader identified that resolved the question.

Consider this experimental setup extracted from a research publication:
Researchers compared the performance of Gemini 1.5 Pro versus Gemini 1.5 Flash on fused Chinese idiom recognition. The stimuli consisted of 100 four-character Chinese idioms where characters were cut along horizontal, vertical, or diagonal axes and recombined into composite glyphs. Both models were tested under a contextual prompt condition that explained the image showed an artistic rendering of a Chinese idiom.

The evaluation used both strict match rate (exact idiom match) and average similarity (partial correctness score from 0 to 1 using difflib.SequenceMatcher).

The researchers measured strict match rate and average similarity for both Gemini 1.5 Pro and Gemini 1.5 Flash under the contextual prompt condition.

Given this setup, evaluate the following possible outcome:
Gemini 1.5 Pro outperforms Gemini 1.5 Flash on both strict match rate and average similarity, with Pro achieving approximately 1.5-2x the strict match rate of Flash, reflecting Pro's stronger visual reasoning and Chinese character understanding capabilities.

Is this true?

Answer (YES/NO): NO